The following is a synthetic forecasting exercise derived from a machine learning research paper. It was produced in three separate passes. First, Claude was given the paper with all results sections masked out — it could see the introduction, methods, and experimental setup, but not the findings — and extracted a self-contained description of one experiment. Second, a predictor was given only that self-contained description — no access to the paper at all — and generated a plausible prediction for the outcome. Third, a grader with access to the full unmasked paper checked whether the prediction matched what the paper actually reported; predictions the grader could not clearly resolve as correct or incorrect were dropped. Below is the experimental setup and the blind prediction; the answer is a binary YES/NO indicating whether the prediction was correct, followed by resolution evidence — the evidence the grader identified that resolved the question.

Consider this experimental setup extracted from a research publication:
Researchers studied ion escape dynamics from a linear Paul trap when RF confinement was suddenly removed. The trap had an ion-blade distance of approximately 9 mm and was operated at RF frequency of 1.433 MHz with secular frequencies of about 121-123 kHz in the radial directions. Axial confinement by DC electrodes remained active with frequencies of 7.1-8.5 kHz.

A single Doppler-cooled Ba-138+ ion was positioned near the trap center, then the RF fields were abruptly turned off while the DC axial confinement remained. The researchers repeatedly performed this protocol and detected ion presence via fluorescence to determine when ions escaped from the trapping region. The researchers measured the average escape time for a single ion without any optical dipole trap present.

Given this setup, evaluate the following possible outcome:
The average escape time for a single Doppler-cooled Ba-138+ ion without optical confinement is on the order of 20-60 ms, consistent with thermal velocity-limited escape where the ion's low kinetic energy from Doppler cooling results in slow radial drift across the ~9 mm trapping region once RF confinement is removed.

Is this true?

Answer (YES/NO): NO